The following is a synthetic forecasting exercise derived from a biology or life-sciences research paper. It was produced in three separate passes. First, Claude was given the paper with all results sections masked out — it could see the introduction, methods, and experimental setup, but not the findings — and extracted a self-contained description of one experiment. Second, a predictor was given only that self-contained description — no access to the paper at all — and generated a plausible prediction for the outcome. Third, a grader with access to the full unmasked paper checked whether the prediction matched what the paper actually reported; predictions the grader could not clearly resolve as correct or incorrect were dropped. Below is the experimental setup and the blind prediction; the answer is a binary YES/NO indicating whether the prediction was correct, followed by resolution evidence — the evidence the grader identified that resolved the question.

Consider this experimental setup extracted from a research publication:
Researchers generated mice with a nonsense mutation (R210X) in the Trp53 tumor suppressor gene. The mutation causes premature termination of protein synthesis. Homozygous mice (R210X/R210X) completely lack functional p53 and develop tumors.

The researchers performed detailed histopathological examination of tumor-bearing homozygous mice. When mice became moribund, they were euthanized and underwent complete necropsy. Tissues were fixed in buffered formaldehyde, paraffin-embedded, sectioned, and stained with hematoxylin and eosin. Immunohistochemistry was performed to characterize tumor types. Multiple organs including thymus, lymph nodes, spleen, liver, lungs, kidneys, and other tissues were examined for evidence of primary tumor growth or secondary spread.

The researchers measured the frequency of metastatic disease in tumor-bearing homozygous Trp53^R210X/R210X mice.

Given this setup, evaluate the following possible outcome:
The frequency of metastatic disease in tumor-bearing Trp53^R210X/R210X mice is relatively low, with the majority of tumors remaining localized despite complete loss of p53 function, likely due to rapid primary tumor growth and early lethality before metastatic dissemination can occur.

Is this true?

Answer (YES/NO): NO